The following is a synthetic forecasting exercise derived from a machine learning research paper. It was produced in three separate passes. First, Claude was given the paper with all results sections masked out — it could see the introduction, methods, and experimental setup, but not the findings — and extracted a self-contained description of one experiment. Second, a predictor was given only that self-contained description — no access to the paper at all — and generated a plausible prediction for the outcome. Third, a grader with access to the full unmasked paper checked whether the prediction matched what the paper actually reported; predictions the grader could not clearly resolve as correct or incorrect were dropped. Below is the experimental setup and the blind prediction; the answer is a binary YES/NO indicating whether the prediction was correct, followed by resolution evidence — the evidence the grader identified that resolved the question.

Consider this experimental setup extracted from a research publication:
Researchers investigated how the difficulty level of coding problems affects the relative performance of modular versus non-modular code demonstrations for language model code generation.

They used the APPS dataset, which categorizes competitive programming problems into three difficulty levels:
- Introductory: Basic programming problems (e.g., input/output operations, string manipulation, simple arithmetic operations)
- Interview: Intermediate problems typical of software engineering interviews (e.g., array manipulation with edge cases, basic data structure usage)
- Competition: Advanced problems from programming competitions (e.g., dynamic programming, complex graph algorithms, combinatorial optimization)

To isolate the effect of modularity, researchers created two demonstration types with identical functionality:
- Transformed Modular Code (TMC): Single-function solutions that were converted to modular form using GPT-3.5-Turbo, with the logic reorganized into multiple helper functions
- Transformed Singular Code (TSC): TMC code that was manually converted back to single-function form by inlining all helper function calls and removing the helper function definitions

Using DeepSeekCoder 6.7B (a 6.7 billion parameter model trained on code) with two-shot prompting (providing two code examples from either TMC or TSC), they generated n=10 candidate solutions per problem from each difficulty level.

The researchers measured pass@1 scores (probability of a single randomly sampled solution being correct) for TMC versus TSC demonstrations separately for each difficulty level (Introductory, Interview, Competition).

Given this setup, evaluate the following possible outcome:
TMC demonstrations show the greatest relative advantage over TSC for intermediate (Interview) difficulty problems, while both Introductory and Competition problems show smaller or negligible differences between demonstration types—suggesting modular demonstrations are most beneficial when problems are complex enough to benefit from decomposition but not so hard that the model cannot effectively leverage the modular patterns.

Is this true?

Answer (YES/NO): NO